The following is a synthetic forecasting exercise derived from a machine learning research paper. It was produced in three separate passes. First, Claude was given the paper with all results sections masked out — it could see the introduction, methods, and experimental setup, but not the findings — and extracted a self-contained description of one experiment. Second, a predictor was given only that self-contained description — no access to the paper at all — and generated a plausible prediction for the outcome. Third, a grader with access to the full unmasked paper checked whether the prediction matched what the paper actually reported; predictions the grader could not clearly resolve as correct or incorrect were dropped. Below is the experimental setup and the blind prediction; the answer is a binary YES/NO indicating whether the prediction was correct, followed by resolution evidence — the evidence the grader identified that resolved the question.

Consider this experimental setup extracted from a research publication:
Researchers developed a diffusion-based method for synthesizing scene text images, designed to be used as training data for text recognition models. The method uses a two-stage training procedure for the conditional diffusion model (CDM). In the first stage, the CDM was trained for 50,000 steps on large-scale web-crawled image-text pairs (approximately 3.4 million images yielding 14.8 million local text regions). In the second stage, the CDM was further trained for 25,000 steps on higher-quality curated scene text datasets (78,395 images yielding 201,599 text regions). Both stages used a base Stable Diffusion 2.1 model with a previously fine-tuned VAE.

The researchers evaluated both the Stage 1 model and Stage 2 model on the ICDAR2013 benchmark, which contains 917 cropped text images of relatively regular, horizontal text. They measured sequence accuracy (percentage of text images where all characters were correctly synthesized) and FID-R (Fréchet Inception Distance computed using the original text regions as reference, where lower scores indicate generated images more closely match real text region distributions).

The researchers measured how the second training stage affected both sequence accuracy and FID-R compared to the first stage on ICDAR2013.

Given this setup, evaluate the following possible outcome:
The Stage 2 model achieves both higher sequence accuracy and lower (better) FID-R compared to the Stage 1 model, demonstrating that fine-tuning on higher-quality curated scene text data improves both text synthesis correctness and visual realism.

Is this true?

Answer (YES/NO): NO